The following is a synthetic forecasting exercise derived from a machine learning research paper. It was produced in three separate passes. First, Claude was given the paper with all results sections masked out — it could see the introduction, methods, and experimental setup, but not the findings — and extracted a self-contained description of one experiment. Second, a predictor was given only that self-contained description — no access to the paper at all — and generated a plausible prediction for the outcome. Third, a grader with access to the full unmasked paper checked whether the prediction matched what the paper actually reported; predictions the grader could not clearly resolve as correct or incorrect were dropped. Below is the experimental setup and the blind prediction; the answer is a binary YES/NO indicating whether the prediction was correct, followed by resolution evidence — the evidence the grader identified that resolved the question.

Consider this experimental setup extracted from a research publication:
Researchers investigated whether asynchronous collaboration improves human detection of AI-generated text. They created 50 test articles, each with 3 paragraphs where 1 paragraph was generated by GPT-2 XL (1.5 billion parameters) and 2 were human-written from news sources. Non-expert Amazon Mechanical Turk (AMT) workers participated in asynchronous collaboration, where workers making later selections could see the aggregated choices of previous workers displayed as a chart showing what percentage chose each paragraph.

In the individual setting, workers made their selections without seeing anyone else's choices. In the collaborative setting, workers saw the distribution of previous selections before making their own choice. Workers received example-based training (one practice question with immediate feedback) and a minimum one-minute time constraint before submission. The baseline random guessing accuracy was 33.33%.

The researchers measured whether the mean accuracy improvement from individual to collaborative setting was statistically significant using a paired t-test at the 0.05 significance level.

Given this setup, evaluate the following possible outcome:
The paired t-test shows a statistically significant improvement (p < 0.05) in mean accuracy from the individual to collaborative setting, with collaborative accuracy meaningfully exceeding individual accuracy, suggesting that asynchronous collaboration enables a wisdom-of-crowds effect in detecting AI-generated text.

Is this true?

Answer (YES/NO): NO